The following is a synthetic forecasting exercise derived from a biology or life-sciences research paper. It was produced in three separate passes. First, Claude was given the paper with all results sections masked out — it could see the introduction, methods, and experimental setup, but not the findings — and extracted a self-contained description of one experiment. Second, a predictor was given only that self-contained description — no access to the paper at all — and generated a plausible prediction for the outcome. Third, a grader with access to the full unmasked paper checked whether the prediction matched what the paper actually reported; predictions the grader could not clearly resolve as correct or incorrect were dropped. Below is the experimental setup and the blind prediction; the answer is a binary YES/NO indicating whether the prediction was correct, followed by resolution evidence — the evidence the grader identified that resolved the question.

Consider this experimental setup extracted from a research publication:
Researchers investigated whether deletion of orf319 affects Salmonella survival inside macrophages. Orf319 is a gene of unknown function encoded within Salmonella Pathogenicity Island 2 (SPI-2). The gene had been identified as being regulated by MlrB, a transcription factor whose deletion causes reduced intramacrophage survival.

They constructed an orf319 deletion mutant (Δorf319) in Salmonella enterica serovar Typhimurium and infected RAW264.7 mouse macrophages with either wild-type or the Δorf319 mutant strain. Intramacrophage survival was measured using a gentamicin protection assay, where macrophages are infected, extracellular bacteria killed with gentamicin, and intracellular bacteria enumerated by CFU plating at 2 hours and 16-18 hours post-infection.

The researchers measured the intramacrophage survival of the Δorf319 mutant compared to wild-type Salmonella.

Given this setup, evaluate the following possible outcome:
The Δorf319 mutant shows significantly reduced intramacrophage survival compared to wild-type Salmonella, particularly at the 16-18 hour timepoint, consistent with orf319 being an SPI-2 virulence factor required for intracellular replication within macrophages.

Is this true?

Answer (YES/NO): NO